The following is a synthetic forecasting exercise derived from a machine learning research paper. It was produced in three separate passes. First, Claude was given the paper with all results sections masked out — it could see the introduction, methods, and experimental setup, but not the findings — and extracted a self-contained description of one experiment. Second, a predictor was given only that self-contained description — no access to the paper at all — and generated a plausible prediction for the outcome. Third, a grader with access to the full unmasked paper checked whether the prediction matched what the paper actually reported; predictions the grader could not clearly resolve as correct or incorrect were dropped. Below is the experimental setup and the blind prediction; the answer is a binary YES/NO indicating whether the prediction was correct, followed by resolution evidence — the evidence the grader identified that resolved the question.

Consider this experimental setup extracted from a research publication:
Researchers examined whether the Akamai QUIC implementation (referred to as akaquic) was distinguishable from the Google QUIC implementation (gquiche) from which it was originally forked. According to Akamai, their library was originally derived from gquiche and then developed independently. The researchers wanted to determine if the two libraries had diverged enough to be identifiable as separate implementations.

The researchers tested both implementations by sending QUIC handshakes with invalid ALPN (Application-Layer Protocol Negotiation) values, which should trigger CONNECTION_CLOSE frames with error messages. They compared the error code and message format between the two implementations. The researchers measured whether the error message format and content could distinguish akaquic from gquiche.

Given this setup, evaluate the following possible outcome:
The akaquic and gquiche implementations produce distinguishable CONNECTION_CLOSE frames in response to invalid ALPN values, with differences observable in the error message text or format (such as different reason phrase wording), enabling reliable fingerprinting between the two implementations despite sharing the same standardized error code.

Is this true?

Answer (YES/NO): NO